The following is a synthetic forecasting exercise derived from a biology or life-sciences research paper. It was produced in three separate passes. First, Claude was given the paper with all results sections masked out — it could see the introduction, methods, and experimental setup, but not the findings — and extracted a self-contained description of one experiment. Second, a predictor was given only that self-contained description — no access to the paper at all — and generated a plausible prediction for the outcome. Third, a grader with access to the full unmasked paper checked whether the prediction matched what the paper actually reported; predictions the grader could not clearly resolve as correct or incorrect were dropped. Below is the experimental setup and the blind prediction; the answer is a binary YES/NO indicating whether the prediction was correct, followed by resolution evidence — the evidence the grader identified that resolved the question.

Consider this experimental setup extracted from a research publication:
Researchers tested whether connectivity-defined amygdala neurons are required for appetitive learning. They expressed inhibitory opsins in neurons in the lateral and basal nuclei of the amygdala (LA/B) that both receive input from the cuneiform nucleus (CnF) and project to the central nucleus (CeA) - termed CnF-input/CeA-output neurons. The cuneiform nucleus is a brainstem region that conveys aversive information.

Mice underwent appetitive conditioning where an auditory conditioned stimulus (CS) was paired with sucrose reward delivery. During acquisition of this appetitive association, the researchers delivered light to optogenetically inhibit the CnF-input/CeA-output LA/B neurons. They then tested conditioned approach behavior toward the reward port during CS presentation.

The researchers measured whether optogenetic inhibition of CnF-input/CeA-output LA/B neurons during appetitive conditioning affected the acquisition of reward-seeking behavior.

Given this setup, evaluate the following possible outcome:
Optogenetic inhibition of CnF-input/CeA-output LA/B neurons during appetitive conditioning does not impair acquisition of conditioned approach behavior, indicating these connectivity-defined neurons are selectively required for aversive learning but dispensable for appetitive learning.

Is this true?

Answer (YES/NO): YES